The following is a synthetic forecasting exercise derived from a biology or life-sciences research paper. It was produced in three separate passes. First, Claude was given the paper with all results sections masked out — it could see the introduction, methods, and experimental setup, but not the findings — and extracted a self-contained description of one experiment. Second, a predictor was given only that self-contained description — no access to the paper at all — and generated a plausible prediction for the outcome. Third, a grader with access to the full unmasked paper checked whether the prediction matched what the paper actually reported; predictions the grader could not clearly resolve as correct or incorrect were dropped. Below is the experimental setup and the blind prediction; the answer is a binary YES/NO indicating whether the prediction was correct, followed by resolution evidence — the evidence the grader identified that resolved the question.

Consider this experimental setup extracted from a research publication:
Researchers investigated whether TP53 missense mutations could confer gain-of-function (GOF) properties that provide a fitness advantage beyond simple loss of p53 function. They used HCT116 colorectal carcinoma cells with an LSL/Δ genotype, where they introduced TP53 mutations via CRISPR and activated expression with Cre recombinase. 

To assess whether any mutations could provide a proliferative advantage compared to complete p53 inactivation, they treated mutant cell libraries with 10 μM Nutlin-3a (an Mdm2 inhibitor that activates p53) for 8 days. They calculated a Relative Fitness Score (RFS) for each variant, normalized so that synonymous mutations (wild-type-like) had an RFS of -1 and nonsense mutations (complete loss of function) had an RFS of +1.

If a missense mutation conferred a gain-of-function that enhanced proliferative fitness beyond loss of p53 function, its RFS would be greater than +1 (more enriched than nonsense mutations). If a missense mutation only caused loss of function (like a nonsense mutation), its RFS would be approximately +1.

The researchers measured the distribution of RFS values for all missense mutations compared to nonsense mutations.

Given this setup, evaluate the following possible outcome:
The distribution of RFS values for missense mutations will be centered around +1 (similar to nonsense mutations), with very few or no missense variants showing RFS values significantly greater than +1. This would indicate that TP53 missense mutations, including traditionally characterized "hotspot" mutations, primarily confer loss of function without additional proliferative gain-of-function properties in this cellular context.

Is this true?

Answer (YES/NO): YES